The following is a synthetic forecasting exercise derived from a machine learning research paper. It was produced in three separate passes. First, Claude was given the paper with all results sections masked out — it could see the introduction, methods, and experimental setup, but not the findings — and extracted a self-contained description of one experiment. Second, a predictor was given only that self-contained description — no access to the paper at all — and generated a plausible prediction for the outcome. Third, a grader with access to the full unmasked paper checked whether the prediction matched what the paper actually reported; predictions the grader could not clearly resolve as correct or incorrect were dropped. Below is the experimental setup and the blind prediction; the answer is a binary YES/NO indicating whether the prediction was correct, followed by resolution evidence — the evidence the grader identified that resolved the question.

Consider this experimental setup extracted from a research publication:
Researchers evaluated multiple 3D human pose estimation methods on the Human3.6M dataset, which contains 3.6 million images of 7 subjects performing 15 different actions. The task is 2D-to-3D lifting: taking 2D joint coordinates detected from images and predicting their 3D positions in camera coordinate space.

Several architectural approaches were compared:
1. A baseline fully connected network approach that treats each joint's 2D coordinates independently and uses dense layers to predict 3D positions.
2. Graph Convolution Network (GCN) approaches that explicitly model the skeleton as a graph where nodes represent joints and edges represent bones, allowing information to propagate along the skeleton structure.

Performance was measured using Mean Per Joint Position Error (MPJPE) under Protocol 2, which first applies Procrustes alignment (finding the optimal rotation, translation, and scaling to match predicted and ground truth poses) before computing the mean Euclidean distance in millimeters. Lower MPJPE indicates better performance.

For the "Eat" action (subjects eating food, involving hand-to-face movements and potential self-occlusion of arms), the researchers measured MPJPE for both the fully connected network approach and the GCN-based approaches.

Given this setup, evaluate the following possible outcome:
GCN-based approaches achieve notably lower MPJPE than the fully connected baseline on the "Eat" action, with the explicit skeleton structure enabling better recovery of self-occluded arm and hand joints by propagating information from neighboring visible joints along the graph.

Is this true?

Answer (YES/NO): NO